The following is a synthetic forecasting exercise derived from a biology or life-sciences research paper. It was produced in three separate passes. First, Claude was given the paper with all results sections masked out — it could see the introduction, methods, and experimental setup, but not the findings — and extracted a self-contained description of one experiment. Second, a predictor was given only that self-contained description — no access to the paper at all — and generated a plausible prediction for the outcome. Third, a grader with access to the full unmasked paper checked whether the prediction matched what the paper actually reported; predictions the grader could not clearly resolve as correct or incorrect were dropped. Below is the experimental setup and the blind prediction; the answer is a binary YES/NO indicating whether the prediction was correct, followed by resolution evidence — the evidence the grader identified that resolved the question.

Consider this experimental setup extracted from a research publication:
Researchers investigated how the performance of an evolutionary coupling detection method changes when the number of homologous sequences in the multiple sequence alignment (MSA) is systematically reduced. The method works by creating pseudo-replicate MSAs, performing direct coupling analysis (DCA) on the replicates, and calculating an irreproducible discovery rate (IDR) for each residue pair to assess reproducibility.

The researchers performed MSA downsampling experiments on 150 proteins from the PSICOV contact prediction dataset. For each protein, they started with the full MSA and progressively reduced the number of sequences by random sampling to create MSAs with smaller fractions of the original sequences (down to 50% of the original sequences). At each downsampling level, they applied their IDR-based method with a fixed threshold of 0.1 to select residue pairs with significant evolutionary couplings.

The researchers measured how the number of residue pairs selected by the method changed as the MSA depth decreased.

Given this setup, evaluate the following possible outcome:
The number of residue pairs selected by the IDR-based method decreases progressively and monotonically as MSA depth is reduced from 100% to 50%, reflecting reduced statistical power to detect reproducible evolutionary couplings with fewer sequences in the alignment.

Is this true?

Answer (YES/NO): YES